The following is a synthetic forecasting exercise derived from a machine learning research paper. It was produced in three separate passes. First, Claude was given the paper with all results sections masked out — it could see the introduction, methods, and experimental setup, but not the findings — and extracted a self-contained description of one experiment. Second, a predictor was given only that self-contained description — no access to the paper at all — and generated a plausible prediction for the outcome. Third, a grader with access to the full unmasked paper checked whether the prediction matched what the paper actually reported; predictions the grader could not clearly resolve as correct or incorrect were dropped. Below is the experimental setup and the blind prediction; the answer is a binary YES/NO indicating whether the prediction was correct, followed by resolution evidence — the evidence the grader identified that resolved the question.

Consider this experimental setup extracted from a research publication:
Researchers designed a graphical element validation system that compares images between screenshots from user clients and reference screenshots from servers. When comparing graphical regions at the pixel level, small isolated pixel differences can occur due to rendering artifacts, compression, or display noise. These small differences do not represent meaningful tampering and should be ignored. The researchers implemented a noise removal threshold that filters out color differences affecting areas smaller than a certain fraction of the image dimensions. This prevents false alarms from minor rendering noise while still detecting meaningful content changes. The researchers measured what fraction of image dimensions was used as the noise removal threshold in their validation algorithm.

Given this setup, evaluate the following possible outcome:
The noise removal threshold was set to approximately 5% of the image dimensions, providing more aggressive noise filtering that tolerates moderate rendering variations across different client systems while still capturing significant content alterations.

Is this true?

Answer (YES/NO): NO